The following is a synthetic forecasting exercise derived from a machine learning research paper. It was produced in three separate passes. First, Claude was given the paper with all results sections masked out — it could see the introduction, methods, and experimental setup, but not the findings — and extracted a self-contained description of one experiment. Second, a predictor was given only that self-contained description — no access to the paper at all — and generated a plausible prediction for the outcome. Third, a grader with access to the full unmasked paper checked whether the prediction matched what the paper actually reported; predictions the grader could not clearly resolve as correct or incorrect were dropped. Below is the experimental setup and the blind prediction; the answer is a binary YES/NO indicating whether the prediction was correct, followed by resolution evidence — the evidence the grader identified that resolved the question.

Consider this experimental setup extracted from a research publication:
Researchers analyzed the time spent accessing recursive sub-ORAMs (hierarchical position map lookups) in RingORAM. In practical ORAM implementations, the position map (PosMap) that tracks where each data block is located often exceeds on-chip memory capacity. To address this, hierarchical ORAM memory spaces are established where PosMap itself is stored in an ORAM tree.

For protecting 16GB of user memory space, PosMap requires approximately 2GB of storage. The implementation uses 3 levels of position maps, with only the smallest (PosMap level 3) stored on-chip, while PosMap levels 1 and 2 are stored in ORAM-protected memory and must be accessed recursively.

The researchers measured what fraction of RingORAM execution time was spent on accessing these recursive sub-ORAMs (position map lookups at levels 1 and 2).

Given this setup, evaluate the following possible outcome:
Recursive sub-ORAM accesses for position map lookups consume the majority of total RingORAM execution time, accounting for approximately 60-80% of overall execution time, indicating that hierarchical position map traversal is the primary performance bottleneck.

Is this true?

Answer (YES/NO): YES